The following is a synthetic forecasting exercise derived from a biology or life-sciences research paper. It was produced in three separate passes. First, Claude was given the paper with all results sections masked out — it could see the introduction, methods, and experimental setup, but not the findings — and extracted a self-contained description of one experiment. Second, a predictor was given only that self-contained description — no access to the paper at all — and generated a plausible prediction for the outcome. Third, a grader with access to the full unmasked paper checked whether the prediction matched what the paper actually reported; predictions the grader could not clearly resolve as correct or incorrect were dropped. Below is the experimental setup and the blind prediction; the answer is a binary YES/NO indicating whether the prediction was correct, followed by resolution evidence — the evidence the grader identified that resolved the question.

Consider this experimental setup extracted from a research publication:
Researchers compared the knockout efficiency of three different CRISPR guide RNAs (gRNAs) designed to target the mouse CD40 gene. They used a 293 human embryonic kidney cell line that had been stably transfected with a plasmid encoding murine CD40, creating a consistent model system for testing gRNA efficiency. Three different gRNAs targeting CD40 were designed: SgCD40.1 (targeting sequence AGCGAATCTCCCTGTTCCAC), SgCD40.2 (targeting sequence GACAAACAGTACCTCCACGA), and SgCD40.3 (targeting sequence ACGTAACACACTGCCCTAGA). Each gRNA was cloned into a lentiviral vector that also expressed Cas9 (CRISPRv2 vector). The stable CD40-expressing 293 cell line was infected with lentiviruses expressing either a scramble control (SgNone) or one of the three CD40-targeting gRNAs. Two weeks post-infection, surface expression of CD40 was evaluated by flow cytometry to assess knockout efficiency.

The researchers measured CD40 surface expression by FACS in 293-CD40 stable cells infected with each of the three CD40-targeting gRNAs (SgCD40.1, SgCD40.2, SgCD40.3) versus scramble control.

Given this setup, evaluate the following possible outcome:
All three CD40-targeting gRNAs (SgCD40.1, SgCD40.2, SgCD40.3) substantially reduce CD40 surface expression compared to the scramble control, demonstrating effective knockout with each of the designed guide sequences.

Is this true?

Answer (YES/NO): YES